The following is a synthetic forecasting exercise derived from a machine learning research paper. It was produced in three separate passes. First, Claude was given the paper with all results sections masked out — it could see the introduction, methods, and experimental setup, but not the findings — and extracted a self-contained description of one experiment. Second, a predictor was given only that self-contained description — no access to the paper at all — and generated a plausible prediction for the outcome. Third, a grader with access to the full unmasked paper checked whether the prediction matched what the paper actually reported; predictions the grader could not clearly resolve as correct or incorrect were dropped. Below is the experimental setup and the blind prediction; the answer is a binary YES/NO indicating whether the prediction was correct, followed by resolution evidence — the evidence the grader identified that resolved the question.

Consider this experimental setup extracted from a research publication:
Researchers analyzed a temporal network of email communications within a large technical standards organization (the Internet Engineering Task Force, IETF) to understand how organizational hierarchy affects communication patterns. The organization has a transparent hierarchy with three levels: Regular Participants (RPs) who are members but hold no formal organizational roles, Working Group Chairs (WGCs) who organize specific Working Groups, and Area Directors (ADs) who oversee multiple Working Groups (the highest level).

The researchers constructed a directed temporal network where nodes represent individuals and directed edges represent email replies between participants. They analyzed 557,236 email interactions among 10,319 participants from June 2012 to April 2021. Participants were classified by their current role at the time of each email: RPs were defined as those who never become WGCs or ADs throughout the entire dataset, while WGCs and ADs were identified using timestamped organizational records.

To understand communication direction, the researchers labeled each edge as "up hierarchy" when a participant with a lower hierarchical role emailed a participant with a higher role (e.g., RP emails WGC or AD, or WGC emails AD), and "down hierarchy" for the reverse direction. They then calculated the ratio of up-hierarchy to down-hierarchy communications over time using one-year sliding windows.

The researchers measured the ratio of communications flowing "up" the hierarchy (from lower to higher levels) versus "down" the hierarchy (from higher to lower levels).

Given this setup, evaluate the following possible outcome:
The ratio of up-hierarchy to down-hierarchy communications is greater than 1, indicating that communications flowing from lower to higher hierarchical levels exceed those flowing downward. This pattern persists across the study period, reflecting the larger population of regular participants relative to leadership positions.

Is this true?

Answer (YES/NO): YES